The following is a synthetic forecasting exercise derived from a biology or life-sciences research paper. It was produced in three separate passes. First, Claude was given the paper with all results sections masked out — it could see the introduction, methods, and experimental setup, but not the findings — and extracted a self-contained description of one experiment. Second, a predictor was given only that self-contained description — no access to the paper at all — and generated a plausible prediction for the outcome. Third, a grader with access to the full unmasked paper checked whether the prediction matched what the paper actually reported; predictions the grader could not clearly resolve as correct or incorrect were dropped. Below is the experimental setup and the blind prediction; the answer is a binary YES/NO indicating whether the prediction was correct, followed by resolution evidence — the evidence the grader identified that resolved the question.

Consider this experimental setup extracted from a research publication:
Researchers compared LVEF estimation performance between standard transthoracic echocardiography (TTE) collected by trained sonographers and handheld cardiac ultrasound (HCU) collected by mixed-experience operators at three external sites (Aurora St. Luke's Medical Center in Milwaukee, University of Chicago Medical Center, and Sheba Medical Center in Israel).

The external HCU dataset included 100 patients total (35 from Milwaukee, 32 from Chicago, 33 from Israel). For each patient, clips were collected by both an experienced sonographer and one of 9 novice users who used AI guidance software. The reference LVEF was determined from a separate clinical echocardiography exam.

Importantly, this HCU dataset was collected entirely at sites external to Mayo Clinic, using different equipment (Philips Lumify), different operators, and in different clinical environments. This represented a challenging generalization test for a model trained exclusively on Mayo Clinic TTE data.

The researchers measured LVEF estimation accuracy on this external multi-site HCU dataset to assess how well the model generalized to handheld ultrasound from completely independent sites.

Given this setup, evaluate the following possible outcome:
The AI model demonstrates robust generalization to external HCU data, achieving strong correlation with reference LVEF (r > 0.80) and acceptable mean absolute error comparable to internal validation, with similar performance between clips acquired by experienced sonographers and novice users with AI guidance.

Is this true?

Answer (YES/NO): YES